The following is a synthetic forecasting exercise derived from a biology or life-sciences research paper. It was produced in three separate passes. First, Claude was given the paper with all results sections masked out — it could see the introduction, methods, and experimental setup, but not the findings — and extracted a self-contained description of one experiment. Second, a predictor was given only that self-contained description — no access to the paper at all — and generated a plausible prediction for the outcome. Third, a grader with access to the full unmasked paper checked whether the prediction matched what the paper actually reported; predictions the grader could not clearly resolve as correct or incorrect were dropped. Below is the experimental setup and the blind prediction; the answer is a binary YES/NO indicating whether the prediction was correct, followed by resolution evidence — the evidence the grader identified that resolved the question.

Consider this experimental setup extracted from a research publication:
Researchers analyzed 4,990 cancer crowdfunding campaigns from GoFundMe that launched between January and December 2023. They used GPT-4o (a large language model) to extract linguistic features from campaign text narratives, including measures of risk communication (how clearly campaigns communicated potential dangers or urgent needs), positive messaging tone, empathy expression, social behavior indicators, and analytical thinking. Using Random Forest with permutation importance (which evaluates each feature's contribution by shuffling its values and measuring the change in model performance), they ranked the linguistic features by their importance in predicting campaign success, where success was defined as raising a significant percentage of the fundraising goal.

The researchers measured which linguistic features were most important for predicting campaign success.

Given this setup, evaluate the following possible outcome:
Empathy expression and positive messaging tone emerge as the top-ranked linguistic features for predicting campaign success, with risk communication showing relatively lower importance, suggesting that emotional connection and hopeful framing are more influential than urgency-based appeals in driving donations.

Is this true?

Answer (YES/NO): NO